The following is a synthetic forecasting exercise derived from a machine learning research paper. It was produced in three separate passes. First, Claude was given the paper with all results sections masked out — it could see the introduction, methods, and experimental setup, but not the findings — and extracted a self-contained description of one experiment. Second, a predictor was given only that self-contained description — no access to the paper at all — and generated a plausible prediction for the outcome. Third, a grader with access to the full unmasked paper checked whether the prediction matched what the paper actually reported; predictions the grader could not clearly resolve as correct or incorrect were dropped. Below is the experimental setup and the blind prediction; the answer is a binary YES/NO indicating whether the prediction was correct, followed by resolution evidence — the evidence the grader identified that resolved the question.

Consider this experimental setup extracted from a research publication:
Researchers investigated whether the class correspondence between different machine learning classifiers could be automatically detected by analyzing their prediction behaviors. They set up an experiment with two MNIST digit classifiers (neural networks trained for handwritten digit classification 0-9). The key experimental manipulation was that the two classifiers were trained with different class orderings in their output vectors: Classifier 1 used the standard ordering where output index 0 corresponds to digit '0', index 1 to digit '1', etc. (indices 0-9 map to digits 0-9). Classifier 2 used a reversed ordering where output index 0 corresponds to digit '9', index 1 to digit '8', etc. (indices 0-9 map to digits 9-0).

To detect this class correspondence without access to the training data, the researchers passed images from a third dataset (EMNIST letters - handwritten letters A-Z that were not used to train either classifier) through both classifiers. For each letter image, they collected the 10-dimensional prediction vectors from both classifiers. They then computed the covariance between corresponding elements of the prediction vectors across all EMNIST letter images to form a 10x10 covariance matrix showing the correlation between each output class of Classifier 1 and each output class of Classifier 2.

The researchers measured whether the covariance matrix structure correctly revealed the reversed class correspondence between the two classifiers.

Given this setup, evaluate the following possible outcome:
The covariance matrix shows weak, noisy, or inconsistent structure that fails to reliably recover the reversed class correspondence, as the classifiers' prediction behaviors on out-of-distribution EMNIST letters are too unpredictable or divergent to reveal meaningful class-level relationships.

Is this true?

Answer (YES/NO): NO